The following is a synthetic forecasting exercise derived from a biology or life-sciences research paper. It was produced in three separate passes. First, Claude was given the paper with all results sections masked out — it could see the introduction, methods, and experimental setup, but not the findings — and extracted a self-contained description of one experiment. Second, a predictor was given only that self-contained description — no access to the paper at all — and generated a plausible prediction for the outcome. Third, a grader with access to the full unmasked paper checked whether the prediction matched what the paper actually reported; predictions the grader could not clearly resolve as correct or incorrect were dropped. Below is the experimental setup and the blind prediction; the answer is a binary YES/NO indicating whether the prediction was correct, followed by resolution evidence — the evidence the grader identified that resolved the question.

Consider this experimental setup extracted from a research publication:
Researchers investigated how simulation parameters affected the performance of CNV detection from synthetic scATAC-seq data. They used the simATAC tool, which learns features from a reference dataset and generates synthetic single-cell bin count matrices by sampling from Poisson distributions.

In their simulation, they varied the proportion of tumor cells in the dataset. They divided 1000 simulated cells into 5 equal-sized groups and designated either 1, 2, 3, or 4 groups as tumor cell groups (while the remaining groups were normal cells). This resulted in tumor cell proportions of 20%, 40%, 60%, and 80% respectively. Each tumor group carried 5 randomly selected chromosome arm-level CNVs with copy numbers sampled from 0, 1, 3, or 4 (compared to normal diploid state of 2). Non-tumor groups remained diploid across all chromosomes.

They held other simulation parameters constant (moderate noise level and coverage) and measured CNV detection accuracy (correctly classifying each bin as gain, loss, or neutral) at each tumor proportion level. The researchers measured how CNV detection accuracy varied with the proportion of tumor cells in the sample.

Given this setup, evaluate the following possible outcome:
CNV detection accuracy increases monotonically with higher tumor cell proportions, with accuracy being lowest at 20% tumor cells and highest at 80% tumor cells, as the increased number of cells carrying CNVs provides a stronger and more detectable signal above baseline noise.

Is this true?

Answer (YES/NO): NO